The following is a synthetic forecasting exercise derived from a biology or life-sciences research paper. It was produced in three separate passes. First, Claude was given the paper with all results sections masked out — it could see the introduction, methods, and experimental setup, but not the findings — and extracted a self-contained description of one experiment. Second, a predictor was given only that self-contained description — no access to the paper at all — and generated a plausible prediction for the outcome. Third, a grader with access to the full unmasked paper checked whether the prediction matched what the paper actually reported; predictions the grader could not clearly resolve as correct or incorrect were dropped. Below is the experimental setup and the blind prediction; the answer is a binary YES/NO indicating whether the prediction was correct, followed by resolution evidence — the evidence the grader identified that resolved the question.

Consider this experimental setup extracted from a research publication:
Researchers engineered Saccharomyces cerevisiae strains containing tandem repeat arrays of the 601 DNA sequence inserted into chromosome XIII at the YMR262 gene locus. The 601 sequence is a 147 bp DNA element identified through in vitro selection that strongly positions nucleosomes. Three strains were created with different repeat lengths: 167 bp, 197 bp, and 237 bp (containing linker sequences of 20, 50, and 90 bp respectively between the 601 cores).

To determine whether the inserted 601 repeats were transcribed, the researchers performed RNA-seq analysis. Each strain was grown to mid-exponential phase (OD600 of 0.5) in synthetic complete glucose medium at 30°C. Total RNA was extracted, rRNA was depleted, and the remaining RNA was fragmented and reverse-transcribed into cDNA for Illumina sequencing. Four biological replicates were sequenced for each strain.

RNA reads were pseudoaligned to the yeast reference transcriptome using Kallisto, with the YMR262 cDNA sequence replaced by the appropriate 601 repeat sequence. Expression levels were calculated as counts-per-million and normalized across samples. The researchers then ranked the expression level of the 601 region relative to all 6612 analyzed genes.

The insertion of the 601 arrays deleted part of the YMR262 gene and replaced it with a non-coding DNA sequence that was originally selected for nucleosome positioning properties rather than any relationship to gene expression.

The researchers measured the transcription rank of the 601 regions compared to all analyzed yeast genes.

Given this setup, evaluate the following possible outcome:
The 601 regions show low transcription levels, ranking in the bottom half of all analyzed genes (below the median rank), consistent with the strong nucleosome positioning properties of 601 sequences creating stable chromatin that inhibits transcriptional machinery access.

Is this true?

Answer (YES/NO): YES